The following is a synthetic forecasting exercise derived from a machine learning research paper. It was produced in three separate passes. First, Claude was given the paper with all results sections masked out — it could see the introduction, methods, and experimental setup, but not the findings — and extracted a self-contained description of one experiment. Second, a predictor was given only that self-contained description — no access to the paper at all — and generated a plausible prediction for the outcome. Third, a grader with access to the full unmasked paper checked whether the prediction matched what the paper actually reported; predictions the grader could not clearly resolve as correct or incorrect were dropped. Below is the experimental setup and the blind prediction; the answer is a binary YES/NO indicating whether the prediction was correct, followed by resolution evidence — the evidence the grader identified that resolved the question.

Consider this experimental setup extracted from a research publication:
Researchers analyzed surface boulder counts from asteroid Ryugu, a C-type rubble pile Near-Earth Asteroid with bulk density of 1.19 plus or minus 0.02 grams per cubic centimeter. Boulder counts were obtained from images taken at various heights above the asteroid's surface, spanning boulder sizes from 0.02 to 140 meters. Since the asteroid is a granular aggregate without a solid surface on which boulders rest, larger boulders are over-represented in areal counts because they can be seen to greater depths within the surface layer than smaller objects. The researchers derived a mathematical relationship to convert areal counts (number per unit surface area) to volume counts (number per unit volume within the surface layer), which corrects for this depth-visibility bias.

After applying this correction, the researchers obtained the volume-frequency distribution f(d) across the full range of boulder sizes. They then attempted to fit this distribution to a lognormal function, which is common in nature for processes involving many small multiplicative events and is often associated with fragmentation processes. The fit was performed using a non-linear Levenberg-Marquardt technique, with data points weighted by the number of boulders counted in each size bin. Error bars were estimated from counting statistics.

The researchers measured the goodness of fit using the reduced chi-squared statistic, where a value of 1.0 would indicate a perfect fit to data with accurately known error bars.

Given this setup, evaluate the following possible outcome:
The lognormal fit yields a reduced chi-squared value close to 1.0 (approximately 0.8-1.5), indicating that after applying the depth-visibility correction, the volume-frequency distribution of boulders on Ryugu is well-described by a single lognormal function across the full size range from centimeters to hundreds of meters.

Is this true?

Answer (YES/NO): YES